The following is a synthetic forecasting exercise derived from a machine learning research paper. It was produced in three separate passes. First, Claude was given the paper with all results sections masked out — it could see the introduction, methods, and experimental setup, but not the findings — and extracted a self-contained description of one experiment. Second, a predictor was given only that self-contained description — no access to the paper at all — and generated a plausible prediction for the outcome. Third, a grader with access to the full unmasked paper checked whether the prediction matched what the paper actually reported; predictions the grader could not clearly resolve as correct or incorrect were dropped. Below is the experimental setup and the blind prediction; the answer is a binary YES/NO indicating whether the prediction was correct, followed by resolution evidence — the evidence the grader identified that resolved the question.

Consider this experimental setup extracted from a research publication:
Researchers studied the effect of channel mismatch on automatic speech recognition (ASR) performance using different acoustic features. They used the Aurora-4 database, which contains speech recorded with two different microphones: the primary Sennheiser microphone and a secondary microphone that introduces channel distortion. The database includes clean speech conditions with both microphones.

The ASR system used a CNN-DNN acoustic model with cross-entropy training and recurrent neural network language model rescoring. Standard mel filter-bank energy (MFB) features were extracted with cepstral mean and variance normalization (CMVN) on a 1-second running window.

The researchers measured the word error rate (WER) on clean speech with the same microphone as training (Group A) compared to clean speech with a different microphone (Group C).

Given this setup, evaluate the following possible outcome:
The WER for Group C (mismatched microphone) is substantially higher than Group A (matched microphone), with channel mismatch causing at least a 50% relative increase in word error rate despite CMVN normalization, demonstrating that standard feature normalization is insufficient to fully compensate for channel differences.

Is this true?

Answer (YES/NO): YES